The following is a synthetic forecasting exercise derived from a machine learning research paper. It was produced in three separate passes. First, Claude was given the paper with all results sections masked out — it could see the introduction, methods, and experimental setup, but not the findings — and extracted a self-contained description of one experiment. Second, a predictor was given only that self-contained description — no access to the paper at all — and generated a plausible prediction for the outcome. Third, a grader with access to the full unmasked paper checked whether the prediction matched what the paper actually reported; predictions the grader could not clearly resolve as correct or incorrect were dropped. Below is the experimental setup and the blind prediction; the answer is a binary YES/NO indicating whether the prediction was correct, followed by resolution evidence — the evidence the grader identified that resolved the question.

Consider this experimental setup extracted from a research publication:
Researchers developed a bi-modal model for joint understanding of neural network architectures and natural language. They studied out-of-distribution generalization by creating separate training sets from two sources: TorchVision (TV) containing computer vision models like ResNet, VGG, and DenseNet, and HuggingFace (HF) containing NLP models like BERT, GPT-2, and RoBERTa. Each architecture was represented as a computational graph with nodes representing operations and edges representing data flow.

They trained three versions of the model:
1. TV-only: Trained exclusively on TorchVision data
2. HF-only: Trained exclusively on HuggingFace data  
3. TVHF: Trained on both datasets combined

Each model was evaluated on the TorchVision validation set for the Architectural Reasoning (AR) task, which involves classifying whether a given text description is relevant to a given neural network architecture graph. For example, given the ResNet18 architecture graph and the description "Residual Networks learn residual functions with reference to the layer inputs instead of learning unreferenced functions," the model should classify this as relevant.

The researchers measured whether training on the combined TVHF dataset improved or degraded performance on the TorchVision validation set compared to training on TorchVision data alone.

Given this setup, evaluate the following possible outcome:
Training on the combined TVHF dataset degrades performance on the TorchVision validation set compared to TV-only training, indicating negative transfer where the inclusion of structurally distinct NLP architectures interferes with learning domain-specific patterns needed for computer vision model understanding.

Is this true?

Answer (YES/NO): NO